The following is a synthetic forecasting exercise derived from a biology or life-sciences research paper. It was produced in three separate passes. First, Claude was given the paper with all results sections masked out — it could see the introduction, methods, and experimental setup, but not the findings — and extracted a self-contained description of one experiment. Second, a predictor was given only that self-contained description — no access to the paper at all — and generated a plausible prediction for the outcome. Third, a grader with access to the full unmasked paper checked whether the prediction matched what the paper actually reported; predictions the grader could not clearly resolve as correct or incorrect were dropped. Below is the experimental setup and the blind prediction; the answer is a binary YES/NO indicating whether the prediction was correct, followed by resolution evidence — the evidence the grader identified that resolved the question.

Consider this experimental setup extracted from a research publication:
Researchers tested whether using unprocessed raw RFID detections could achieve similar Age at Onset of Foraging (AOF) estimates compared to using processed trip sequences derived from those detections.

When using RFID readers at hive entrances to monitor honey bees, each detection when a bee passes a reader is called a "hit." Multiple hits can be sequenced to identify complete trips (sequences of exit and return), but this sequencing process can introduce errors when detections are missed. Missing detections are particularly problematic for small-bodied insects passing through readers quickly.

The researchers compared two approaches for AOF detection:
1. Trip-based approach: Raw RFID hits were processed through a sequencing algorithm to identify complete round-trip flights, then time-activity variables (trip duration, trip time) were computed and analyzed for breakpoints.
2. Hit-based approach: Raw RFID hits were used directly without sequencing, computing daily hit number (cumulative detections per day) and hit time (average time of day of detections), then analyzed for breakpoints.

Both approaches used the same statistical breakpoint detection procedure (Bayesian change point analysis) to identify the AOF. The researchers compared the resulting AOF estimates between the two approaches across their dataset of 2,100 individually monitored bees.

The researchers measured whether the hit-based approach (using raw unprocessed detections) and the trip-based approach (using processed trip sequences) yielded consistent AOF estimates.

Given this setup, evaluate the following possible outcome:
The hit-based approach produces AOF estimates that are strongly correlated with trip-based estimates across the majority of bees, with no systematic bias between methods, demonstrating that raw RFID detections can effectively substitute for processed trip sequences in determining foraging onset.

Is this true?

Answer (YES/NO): NO